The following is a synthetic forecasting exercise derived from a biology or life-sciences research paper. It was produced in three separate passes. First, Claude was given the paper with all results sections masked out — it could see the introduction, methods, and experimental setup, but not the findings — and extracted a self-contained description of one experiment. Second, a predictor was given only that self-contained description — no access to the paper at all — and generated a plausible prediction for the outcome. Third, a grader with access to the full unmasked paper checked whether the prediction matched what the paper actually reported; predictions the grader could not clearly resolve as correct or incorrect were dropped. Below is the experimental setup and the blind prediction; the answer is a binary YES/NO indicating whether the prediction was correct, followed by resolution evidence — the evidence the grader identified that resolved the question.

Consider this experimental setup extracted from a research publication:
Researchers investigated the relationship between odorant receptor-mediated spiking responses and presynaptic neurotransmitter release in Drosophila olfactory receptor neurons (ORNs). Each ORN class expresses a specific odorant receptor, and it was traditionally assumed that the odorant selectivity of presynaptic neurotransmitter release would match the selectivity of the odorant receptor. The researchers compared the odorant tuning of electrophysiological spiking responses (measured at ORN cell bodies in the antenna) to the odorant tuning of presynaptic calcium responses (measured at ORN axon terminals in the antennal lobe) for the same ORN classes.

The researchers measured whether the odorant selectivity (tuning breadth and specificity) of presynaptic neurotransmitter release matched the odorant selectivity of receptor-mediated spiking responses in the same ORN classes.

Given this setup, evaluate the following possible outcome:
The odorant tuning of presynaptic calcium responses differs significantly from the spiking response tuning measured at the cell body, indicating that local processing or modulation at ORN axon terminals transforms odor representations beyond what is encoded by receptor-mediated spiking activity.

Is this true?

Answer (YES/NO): YES